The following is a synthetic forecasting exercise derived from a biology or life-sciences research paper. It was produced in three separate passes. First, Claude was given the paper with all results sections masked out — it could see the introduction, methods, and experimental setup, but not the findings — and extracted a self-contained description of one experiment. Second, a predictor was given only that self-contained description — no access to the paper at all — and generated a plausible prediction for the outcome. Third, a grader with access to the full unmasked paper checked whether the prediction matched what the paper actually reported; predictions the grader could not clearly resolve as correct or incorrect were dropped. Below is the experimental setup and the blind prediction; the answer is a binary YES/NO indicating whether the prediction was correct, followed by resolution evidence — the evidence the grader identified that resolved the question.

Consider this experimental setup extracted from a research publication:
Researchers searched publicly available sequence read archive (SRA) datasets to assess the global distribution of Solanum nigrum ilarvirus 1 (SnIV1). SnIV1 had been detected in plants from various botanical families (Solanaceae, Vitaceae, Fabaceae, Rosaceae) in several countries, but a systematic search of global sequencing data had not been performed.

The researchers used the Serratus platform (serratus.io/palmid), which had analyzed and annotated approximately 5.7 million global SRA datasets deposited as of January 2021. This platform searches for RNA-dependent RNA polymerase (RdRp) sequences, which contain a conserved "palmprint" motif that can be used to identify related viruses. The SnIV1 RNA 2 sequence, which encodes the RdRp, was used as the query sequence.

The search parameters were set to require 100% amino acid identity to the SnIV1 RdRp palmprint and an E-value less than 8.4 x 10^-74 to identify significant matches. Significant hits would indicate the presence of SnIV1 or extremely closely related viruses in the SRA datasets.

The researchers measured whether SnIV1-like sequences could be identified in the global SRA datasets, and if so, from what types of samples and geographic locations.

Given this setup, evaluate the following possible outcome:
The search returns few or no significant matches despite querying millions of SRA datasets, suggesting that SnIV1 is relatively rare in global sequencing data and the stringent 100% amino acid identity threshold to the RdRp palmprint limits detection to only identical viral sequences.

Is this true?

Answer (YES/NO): NO